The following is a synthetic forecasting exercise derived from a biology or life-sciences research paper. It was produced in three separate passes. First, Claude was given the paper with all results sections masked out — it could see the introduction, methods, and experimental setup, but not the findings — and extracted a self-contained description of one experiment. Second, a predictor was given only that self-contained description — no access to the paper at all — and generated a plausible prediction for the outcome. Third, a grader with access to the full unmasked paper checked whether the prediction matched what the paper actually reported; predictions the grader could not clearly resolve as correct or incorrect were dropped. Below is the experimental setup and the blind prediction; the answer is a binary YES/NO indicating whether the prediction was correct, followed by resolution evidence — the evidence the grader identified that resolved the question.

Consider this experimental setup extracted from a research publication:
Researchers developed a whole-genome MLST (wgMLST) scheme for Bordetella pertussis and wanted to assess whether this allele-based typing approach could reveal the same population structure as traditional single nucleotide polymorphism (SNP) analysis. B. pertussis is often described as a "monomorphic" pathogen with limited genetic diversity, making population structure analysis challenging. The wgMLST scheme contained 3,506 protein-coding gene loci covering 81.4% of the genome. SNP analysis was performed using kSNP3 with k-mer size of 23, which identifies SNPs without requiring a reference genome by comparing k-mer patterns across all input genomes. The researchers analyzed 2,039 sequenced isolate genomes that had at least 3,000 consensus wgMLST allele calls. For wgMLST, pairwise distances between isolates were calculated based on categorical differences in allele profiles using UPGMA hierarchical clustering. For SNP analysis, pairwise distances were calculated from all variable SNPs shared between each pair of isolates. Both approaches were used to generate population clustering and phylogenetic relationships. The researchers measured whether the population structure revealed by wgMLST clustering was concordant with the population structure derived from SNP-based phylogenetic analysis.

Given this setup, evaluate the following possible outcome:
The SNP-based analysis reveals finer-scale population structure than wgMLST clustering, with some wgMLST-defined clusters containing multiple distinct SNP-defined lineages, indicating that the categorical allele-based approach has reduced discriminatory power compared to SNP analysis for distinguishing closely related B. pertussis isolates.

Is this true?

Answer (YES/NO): NO